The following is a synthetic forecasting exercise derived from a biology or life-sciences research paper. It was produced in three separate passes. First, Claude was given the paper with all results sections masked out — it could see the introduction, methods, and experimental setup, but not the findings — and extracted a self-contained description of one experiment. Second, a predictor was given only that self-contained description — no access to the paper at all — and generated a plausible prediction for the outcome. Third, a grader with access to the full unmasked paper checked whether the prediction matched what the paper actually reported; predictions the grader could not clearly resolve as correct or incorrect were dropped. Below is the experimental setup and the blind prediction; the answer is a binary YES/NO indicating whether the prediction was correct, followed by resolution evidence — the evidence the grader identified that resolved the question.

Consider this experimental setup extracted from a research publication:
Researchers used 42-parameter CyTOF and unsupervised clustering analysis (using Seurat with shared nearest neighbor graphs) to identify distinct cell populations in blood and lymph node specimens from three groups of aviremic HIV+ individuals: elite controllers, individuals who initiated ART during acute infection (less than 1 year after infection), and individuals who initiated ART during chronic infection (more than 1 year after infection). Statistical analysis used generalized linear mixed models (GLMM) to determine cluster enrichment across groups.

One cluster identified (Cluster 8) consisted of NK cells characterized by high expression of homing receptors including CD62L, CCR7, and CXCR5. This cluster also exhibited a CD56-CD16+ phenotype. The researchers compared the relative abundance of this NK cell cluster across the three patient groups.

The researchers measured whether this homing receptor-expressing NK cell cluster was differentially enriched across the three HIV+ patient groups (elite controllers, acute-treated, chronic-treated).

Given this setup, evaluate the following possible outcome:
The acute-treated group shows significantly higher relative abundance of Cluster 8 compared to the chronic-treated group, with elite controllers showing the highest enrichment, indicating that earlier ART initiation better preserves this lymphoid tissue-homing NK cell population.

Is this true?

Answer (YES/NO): NO